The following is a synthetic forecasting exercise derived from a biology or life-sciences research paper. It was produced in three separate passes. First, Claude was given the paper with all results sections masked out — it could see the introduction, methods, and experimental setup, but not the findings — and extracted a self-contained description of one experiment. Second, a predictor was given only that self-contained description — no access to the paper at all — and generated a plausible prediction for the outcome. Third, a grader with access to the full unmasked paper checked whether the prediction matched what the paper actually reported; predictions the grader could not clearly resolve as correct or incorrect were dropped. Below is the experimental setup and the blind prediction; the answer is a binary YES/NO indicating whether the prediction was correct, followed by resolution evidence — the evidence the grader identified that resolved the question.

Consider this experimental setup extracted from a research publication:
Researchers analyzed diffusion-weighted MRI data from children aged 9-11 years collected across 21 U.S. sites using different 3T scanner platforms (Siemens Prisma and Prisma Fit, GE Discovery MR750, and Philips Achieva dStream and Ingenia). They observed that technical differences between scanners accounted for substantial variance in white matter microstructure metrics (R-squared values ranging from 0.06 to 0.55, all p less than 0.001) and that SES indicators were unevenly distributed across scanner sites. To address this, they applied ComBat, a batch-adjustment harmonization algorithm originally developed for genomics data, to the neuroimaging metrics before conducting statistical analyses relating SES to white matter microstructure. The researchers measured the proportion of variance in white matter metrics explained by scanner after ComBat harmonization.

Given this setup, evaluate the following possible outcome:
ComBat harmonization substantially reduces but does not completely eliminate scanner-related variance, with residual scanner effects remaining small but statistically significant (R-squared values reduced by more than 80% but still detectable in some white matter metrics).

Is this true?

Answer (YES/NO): YES